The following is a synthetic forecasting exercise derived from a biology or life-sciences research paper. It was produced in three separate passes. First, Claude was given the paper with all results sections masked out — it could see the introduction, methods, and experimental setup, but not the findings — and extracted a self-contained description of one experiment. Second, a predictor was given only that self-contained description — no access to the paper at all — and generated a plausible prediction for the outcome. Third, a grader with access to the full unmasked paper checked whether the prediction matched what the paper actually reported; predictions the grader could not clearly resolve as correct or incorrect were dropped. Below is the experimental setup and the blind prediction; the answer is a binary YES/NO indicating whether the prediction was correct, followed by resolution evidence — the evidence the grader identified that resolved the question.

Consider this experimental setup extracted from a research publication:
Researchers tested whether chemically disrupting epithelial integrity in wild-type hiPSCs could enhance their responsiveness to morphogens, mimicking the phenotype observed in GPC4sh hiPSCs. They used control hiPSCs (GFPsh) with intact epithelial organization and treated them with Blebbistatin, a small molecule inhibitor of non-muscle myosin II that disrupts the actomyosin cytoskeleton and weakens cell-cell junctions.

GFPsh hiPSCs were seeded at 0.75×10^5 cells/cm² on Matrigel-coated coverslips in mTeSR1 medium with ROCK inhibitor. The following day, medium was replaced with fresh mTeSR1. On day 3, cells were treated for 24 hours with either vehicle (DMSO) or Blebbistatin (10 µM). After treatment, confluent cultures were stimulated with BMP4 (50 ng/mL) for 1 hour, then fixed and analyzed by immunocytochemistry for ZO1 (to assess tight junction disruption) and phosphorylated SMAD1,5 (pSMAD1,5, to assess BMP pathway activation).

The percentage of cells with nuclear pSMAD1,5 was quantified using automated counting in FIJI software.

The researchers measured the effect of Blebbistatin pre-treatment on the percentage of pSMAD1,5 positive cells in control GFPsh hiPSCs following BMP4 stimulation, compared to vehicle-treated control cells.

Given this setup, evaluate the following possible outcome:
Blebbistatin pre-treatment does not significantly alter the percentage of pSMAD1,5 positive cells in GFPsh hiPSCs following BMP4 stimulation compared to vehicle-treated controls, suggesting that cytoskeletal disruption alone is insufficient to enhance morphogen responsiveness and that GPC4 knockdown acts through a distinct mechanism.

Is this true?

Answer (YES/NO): NO